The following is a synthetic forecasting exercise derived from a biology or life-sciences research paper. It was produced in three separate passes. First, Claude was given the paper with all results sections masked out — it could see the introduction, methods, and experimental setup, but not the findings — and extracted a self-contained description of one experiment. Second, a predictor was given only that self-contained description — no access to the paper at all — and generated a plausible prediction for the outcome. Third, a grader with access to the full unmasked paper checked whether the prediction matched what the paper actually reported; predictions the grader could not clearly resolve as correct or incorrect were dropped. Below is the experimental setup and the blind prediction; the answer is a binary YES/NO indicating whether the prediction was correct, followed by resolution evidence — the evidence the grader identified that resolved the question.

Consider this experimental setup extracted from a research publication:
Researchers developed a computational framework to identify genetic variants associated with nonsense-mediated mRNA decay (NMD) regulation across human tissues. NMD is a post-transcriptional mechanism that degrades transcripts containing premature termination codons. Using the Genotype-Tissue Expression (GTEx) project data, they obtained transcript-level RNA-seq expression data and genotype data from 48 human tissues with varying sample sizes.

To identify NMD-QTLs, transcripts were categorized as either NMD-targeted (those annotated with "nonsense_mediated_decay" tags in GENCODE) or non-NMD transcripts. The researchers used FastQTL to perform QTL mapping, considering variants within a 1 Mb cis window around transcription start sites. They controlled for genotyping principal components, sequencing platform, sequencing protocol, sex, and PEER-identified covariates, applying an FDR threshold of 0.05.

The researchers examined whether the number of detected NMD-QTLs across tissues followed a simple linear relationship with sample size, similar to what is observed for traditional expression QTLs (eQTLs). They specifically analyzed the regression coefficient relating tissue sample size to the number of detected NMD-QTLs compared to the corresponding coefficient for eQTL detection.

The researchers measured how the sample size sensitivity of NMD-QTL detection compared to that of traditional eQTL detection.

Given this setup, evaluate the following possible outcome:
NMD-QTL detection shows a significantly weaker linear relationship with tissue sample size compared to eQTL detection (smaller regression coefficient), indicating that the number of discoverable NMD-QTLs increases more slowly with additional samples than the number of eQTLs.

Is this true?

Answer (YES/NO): YES